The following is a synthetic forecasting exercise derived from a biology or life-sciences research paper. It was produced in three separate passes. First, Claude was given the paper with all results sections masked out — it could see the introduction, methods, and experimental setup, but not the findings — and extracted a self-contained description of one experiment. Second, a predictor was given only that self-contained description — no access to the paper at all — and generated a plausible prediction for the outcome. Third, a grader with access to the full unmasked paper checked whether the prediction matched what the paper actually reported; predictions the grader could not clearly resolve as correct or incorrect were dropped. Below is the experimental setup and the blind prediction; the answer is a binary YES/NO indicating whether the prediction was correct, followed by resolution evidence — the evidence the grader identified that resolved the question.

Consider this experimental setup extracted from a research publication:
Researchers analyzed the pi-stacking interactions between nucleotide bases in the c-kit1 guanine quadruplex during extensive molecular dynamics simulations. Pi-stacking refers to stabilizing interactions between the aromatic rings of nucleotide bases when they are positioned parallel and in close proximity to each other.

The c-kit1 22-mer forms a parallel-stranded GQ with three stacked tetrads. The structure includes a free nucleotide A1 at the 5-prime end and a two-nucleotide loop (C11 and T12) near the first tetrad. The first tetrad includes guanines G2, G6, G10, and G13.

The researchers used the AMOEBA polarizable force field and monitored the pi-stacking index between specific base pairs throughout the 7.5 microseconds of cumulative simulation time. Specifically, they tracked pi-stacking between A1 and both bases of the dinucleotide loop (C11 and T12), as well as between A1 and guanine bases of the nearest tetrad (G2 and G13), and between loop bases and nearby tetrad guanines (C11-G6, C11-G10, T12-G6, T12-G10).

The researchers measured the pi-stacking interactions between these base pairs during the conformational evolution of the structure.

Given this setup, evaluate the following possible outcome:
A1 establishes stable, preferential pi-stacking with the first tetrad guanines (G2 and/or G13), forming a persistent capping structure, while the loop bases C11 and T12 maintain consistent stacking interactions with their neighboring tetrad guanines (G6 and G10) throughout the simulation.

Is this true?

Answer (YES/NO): YES